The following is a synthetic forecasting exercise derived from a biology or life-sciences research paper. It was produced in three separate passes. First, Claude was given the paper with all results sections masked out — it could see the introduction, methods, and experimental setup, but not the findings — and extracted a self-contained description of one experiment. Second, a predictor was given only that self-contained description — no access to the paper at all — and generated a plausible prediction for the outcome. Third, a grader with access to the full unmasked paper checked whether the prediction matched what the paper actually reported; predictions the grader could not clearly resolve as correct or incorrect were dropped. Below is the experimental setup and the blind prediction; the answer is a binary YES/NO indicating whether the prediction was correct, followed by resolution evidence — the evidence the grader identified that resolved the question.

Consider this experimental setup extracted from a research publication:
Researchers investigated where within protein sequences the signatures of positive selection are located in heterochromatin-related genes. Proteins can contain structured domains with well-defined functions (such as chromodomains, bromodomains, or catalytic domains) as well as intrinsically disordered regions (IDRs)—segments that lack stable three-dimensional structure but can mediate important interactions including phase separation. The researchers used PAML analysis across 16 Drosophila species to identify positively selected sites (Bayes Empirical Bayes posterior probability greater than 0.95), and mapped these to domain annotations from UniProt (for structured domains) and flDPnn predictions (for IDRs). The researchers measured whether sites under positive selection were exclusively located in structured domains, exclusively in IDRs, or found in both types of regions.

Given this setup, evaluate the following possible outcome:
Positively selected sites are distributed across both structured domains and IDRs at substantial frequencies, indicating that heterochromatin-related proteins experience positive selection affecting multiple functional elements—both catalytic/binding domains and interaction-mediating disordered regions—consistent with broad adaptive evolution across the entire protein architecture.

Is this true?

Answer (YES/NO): YES